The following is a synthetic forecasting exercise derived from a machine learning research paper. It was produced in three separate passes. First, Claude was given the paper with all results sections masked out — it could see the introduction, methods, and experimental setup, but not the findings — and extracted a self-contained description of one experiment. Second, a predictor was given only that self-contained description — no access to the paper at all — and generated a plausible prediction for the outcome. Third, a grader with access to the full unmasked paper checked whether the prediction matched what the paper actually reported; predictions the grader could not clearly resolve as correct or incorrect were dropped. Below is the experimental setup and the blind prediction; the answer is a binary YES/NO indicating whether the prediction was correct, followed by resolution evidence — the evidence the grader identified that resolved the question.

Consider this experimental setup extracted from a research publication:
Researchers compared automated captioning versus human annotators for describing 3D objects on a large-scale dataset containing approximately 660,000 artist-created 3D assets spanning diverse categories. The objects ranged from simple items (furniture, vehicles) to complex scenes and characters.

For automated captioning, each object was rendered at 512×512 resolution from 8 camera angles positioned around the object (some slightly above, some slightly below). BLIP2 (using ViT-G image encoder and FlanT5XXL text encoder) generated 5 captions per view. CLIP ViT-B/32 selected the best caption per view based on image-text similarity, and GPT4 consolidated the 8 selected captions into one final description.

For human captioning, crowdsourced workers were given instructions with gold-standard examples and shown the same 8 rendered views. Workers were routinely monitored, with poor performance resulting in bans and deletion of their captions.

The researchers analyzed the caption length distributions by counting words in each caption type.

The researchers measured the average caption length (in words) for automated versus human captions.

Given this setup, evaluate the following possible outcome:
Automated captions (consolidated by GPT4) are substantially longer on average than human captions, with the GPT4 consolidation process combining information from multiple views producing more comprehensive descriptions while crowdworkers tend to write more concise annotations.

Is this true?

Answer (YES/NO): YES